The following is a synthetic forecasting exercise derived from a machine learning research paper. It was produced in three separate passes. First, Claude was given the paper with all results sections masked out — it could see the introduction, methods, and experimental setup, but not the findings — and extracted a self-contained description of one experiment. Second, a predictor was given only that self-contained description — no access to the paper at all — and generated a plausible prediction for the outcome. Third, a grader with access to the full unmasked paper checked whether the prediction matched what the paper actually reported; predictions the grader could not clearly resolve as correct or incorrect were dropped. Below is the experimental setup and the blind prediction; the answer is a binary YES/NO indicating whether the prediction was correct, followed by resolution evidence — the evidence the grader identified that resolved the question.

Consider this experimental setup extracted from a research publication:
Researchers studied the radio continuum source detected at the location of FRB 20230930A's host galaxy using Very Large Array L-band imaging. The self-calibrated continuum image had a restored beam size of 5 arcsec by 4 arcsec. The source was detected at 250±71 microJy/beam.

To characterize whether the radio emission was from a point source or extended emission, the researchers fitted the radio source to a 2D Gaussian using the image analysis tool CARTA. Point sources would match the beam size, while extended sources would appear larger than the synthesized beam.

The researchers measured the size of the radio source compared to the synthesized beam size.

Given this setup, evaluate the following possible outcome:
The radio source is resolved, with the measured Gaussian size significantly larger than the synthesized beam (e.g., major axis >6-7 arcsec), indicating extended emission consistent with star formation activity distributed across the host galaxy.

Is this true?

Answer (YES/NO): YES